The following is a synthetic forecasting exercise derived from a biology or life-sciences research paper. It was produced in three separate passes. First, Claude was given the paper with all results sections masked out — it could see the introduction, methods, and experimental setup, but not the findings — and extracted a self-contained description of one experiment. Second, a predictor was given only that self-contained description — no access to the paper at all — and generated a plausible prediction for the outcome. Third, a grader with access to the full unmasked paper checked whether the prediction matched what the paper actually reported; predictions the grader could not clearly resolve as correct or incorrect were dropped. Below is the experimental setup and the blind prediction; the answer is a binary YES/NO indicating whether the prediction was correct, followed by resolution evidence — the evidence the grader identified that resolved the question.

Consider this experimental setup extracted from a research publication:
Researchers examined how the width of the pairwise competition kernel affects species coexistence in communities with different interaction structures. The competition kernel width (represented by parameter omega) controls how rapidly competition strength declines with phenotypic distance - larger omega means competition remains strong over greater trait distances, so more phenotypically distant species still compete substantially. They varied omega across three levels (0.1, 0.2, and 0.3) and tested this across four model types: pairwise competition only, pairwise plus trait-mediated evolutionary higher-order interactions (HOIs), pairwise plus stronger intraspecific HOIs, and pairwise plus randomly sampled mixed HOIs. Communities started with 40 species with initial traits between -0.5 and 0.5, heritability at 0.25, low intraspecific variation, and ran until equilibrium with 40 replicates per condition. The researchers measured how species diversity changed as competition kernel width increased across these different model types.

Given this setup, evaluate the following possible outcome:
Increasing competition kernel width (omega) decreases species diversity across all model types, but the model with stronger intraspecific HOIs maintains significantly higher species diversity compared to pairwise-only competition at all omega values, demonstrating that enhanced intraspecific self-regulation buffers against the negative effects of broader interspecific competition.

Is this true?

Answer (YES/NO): NO